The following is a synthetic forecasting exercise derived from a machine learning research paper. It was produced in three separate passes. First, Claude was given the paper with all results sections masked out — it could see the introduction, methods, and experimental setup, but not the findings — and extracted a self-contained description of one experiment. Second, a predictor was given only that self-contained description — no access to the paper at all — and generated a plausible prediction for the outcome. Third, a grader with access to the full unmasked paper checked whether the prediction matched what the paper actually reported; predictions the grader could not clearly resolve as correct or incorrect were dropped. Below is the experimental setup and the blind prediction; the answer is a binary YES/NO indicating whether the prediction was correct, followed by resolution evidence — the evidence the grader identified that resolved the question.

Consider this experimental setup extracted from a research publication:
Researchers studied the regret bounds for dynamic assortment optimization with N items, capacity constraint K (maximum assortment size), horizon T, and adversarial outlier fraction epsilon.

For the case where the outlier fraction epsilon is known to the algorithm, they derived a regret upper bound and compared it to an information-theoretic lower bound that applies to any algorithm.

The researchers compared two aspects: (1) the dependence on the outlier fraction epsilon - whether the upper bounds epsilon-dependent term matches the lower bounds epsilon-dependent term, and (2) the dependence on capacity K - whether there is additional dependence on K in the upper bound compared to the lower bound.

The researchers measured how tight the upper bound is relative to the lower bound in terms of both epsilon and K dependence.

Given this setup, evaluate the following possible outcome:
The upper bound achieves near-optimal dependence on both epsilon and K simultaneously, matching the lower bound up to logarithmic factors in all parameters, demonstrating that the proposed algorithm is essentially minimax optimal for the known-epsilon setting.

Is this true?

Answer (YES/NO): NO